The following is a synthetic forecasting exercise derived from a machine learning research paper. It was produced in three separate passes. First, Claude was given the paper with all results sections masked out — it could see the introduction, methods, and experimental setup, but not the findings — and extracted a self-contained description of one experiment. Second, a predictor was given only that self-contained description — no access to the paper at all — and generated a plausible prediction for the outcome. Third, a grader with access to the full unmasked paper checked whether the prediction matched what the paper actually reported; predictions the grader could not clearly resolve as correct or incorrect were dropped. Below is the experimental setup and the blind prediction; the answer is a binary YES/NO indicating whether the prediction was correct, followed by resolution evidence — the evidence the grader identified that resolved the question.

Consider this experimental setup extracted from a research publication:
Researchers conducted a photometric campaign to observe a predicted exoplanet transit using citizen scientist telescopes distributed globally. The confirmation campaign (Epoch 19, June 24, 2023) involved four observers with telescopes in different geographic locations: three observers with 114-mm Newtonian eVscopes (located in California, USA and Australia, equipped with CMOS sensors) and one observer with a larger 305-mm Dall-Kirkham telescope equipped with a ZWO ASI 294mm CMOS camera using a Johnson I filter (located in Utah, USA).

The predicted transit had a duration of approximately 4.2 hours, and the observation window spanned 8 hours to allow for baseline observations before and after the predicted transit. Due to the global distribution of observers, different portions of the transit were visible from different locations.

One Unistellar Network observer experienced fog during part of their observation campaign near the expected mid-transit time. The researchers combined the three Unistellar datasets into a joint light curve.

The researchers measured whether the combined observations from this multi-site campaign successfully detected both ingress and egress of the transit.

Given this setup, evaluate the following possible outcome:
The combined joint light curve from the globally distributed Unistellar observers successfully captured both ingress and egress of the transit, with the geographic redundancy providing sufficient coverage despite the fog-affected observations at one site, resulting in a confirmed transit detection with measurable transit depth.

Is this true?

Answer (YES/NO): YES